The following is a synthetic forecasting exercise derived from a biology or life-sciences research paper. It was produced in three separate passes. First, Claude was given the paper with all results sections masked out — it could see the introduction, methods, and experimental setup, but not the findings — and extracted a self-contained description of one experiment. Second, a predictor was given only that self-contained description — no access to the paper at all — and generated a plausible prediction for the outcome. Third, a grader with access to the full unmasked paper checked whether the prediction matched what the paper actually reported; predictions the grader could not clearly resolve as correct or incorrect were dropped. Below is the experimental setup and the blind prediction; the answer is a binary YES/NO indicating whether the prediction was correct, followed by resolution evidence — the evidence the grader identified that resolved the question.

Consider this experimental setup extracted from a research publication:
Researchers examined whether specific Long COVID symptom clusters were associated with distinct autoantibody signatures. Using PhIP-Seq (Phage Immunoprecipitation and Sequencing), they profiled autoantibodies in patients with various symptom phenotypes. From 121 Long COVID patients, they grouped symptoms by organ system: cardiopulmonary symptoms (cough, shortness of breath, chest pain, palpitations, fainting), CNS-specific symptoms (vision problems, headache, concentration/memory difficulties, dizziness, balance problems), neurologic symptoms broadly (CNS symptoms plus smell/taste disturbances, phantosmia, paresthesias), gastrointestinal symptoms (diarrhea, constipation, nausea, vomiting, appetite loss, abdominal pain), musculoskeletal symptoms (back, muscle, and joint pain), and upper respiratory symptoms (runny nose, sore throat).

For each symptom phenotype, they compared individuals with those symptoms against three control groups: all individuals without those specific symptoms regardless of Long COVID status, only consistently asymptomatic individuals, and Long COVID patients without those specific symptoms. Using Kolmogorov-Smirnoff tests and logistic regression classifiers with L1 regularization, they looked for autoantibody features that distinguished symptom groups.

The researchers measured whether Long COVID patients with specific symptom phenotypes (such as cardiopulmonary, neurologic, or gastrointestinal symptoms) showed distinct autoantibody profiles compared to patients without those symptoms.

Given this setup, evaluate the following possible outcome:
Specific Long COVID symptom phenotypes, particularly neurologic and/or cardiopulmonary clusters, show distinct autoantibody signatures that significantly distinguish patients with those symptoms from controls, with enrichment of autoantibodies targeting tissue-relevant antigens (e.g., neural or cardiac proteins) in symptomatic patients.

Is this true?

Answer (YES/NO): NO